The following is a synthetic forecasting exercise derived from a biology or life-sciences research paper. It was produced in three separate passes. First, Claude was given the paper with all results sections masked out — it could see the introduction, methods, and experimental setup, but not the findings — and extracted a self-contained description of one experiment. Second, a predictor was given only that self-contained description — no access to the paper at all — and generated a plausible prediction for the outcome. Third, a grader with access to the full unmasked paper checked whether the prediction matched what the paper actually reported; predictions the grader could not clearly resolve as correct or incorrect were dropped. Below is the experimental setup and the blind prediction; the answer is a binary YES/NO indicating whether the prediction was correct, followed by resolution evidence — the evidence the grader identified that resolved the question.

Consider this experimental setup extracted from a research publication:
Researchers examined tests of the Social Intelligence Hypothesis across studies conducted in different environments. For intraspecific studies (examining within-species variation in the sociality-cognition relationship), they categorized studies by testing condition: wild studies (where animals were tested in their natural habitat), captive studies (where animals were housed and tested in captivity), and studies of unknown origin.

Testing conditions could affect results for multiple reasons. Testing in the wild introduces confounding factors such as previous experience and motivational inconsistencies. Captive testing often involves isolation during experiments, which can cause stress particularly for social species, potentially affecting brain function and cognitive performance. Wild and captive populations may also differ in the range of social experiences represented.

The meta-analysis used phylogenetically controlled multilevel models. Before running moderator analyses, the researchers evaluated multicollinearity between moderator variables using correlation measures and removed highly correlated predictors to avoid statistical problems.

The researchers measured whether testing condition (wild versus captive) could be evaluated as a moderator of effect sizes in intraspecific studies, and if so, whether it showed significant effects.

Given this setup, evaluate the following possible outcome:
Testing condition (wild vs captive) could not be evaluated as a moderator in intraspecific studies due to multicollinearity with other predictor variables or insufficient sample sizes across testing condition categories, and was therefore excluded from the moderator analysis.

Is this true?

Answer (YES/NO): NO